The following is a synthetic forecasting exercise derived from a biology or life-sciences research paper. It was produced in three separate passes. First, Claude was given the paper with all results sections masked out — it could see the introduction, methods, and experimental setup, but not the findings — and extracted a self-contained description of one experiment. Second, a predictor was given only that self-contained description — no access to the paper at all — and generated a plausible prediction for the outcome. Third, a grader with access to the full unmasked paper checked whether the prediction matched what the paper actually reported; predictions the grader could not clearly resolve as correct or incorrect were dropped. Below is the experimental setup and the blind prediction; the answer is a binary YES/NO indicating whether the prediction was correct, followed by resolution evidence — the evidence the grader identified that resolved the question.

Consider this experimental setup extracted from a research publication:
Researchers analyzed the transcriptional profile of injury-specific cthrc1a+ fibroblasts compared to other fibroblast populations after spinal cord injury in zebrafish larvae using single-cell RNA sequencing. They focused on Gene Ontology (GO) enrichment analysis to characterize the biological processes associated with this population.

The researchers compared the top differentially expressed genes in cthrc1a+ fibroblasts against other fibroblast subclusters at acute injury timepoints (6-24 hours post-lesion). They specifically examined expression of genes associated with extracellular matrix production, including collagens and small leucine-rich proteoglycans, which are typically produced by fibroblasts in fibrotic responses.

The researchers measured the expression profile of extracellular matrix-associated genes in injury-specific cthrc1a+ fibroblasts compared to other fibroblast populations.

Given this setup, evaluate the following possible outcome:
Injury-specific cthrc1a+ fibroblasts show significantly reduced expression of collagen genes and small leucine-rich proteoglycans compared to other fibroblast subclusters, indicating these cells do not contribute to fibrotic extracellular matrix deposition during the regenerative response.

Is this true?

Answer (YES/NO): YES